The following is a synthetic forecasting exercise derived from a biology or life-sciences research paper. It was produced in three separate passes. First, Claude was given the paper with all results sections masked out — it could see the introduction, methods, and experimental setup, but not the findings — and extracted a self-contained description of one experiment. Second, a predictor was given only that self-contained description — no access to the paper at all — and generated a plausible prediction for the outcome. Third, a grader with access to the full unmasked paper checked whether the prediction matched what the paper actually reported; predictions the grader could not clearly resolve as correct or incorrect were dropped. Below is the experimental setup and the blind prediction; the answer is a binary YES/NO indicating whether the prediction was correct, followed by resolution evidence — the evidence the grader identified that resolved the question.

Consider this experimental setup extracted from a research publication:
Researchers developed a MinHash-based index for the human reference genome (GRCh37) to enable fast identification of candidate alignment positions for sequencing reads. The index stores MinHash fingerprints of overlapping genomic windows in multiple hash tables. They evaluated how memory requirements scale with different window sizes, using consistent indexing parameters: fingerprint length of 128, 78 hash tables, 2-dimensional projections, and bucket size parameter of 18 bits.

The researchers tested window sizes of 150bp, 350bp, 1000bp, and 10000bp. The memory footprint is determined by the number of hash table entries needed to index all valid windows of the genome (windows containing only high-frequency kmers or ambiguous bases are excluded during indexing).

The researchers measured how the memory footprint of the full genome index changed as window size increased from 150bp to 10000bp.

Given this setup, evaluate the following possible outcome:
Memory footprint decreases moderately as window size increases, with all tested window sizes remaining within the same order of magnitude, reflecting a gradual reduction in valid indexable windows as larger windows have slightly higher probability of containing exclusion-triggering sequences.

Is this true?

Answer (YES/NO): NO